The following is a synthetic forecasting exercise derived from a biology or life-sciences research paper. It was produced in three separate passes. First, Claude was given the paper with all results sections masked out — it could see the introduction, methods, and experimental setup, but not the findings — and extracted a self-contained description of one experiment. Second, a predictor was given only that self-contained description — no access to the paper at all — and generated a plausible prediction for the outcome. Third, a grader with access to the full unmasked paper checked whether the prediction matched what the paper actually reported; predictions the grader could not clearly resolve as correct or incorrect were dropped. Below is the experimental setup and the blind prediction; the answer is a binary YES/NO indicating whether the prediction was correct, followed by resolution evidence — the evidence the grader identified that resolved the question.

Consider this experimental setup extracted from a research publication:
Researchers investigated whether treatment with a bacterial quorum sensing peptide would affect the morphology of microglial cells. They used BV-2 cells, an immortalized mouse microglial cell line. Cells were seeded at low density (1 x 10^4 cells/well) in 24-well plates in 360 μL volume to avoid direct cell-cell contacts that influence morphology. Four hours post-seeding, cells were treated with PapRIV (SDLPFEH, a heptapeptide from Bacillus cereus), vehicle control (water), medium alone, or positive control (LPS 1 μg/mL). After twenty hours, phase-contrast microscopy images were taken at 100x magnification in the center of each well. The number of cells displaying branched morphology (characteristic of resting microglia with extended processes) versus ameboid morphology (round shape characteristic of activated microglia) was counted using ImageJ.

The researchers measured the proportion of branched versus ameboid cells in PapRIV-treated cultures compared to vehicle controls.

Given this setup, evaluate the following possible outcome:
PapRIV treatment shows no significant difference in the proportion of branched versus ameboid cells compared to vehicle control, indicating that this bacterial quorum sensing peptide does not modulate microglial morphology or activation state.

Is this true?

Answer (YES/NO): NO